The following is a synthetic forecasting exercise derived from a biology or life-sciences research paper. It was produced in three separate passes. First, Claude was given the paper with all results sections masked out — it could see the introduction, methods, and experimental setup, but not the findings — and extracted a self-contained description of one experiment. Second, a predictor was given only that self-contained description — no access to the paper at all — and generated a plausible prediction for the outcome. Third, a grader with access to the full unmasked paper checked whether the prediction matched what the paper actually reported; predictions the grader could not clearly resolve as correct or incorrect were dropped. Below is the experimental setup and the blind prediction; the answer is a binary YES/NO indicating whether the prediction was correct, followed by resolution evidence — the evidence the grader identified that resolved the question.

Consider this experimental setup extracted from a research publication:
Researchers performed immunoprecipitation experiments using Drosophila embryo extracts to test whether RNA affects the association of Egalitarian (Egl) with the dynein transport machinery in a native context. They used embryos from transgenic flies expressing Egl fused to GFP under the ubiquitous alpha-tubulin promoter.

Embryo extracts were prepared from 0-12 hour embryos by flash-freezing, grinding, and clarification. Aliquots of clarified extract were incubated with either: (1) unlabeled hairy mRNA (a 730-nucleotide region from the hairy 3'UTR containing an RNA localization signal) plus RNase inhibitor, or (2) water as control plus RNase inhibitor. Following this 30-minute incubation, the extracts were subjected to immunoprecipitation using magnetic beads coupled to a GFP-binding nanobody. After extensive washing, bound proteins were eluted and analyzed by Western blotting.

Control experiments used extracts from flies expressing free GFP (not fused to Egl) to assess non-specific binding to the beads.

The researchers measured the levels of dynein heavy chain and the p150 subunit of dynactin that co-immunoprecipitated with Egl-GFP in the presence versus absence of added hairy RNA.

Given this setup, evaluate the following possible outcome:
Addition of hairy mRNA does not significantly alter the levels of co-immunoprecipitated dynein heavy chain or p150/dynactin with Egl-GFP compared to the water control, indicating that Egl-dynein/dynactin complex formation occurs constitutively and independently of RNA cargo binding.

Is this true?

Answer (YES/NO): NO